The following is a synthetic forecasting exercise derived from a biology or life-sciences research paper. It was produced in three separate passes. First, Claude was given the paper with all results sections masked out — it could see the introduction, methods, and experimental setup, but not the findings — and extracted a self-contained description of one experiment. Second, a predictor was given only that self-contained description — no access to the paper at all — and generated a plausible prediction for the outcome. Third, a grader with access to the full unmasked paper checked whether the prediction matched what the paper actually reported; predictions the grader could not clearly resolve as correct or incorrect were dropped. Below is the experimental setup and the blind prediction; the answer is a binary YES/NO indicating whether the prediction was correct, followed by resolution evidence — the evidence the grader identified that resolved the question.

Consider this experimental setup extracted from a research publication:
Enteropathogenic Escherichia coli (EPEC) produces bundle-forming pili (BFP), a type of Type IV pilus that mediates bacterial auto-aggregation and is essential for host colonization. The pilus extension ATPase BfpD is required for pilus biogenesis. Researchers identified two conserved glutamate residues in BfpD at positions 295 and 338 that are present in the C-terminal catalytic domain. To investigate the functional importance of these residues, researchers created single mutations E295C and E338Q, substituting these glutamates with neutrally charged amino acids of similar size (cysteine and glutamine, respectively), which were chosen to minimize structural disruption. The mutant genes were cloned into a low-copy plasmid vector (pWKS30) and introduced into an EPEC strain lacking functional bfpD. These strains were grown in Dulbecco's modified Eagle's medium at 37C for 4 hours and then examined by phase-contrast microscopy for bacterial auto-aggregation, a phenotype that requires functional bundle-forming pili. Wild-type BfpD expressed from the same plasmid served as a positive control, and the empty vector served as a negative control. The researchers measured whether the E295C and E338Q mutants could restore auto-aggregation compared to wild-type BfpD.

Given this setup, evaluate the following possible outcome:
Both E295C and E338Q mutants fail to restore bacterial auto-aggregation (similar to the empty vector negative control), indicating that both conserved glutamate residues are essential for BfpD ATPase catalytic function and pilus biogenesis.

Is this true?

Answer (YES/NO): YES